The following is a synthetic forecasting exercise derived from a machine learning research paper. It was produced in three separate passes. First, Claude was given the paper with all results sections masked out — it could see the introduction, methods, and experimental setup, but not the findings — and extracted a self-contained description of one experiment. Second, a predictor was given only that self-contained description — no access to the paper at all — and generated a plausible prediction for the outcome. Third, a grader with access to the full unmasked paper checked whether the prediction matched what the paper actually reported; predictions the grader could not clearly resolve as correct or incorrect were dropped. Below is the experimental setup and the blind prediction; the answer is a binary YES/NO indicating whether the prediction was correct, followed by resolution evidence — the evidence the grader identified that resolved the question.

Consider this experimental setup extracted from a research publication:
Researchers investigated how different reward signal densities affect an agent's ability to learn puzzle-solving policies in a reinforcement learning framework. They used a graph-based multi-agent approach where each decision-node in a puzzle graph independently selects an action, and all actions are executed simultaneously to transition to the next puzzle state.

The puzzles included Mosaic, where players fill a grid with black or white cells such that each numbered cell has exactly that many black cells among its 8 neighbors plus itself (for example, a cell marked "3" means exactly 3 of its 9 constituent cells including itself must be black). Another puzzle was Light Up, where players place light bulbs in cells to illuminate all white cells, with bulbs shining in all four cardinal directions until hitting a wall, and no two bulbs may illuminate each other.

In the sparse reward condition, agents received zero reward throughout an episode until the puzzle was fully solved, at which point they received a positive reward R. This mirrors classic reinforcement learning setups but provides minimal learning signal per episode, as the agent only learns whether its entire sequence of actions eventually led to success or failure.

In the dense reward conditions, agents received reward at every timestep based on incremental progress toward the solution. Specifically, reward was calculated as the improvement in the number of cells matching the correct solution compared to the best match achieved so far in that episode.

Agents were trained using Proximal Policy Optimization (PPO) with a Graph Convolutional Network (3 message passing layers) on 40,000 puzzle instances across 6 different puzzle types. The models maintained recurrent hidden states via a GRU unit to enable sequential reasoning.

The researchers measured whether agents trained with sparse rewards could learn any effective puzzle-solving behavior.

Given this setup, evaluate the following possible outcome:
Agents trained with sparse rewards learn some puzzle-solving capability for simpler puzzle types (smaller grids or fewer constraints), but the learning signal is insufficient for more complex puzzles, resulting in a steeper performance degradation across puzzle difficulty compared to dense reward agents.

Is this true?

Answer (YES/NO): NO